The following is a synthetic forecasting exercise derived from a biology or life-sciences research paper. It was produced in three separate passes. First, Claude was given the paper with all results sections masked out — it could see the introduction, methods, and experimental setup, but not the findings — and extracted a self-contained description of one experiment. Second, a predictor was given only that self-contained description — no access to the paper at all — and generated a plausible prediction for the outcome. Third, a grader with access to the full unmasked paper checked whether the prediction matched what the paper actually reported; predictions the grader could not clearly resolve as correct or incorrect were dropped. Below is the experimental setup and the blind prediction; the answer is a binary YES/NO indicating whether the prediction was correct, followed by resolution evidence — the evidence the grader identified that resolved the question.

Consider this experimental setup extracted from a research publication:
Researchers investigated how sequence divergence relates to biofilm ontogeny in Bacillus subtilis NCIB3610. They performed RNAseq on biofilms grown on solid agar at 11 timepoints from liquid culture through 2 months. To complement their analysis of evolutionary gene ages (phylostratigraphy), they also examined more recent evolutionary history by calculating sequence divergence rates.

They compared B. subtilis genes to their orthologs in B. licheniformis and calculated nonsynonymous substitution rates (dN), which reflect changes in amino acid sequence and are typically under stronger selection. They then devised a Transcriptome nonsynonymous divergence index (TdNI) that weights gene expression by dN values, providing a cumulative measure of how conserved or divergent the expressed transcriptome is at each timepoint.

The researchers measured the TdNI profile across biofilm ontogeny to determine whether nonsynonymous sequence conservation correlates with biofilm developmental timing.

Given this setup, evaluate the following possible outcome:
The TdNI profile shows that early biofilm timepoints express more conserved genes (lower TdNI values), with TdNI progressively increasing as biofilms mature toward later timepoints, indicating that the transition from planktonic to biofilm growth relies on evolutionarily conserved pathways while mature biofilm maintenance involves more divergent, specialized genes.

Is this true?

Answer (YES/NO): YES